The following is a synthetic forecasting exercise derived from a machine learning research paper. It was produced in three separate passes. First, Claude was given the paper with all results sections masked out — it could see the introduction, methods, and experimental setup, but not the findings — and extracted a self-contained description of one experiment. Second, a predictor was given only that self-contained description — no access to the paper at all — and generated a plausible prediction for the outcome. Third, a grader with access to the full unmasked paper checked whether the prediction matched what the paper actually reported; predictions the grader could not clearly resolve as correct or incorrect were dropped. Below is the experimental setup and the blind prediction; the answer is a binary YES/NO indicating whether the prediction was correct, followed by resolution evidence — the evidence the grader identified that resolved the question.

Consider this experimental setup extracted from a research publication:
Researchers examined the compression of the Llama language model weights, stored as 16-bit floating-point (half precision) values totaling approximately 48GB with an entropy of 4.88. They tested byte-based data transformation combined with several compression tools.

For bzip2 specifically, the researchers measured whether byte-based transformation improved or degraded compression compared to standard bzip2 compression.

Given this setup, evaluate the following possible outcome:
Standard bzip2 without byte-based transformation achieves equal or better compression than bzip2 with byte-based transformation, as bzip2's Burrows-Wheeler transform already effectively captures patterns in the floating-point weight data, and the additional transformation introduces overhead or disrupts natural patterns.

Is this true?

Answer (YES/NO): YES